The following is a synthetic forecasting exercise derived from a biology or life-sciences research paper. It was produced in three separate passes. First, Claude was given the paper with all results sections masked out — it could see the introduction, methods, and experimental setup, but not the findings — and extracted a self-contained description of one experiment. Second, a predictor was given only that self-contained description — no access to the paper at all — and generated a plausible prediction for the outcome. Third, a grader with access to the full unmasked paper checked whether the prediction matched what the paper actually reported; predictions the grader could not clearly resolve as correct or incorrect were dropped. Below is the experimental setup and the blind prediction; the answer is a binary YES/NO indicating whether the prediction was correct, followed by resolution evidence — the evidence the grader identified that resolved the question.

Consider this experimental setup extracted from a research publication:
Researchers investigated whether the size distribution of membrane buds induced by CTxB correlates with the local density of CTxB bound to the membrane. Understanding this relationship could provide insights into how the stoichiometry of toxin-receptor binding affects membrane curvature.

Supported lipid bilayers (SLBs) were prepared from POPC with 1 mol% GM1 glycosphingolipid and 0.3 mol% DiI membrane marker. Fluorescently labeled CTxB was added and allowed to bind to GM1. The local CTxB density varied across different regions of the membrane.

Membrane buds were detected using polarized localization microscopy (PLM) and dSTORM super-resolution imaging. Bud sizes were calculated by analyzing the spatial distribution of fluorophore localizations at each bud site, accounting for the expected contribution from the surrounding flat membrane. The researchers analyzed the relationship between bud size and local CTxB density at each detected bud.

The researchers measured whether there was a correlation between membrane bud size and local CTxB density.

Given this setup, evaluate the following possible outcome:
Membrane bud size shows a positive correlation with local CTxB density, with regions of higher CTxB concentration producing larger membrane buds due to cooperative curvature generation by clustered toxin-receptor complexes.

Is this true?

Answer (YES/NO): NO